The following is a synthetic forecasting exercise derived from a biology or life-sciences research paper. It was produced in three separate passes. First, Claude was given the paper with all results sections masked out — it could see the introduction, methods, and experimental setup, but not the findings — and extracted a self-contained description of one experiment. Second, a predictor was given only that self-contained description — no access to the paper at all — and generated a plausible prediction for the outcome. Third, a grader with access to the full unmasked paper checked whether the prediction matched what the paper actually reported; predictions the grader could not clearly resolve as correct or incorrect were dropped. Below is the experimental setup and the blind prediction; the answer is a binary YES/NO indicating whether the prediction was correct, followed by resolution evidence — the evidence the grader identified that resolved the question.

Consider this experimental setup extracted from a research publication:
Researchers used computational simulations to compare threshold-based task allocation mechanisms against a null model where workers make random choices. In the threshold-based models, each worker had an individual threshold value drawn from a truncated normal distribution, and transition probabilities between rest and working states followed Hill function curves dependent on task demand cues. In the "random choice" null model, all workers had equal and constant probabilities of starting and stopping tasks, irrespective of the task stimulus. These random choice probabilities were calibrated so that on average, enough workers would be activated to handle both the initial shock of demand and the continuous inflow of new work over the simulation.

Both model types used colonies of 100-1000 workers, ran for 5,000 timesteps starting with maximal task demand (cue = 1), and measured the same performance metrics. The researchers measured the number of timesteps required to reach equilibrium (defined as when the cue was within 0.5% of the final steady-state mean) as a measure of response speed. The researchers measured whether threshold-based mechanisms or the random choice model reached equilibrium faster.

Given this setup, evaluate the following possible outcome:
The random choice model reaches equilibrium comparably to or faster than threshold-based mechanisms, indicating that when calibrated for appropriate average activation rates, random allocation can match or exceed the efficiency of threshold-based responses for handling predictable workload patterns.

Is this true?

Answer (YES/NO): NO